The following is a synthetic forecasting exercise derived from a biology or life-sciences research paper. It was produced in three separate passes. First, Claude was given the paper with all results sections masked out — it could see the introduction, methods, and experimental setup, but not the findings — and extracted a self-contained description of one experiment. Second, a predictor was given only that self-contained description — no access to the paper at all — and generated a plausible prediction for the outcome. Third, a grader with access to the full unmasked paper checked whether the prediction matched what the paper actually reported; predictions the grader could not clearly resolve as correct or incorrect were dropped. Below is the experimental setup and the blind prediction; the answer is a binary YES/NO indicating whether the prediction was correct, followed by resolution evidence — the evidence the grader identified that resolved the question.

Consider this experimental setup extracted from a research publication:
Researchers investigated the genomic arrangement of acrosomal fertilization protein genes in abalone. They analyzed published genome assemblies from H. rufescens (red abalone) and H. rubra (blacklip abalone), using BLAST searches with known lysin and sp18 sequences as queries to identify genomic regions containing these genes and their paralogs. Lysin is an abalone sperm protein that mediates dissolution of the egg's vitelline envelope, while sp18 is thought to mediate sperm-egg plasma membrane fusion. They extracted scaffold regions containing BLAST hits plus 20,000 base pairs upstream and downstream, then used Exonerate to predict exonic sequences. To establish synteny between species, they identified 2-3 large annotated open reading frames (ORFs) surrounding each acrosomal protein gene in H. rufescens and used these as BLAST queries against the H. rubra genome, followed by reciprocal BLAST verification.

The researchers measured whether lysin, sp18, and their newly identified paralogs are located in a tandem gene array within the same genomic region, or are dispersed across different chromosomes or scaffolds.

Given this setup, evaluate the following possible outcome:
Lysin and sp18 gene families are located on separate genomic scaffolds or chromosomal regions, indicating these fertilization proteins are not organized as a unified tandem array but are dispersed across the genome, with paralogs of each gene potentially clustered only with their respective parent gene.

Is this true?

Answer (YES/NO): NO